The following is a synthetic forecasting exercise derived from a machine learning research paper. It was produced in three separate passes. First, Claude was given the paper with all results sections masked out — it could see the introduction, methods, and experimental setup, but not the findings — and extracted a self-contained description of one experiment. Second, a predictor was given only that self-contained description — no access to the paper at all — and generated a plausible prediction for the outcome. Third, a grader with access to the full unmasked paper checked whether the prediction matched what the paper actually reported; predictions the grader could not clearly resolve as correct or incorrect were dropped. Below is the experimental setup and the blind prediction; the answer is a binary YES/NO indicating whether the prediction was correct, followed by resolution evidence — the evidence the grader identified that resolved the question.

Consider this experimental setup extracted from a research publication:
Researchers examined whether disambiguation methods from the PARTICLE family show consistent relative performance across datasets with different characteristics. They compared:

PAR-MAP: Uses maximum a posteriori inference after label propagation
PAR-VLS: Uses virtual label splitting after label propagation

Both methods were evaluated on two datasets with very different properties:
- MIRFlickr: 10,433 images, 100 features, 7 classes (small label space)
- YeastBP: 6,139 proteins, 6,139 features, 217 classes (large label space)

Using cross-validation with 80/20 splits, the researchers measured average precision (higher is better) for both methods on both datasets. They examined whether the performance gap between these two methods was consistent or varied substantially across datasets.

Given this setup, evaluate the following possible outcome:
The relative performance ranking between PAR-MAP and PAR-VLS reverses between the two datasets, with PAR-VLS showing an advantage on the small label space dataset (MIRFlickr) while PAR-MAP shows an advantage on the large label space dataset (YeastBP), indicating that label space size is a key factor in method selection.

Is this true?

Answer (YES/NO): NO